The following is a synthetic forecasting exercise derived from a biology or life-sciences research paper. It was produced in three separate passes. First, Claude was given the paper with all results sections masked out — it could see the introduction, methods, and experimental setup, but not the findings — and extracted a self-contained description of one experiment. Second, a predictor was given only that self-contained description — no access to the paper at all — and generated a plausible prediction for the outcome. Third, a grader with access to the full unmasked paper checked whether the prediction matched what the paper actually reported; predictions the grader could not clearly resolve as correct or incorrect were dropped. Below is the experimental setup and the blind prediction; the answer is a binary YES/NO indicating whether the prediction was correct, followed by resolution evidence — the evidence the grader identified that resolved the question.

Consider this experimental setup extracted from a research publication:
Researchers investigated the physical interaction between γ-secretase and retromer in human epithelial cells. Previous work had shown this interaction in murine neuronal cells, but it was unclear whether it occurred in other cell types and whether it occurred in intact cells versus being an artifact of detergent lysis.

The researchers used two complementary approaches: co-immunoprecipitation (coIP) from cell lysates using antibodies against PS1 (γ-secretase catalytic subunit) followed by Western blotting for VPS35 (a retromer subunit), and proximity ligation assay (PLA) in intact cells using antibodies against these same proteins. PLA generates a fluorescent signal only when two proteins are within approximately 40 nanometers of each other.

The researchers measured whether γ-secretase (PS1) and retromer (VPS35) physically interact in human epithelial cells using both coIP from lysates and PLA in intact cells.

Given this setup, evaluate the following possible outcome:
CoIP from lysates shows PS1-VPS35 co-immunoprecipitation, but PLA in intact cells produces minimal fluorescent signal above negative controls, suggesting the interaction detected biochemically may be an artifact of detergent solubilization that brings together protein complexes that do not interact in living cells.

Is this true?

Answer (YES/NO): NO